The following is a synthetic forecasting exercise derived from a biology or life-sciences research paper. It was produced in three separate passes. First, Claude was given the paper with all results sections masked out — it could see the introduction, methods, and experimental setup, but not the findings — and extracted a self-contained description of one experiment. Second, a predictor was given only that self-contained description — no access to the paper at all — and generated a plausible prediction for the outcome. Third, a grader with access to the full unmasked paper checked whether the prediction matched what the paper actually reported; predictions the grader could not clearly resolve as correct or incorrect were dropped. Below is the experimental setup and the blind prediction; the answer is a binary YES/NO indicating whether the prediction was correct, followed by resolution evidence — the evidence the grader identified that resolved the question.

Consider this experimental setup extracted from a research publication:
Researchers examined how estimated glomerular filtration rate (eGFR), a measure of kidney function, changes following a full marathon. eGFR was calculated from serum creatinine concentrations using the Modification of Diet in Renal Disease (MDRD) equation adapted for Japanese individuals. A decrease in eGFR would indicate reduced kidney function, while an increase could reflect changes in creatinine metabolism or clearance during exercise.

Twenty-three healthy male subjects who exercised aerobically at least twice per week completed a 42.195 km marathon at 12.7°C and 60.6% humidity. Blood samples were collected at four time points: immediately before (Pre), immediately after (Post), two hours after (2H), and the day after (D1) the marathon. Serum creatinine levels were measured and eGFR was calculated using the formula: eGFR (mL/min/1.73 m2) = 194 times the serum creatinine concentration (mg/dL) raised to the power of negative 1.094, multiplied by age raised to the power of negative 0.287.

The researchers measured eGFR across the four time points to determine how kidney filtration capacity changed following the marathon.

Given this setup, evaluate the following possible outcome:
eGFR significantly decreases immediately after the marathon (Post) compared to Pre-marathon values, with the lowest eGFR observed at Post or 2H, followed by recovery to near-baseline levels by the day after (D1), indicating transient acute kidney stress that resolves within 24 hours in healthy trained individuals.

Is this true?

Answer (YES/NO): NO